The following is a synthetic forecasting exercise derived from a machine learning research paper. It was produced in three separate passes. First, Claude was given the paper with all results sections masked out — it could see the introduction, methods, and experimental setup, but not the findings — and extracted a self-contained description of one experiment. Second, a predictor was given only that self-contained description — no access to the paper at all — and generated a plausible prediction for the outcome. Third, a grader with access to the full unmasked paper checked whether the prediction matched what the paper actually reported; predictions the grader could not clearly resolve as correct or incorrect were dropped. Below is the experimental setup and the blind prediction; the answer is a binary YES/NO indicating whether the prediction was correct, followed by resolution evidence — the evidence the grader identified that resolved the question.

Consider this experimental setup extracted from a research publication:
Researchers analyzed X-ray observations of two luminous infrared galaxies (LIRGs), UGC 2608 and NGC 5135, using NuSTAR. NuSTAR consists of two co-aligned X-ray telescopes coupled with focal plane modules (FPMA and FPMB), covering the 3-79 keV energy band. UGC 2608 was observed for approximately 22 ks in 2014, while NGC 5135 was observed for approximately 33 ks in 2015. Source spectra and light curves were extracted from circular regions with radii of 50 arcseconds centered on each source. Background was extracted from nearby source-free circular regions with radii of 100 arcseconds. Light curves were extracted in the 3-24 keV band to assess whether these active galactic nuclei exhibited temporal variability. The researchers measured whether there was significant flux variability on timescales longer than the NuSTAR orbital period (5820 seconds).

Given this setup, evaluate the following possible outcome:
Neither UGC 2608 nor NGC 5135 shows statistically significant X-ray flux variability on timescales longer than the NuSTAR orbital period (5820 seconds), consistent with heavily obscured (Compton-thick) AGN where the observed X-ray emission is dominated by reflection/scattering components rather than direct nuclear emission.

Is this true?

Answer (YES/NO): YES